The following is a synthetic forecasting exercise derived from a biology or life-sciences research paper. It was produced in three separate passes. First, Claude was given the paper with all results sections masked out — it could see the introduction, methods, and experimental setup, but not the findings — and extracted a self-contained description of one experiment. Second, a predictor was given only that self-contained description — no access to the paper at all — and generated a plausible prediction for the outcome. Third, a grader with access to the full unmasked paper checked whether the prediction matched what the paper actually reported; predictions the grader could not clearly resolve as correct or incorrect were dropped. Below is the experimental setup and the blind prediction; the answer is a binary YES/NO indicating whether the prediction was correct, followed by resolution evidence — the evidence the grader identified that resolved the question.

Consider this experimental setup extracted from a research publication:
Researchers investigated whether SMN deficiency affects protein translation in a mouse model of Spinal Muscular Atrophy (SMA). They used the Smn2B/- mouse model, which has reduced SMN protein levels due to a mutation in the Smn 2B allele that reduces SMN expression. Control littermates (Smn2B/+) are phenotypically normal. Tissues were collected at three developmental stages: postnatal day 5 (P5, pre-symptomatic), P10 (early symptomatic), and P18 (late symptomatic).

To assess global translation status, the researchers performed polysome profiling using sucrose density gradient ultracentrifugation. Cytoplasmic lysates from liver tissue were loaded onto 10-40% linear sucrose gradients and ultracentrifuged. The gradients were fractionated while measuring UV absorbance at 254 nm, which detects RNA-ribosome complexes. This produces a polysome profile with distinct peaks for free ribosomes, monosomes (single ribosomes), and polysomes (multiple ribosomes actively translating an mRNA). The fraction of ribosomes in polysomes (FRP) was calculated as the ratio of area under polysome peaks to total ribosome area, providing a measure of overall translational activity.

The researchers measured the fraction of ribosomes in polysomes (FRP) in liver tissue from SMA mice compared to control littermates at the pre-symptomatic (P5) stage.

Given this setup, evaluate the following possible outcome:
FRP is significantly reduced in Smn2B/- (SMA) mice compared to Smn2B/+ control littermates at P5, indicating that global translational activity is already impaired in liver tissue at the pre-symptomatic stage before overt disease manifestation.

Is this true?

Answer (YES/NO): NO